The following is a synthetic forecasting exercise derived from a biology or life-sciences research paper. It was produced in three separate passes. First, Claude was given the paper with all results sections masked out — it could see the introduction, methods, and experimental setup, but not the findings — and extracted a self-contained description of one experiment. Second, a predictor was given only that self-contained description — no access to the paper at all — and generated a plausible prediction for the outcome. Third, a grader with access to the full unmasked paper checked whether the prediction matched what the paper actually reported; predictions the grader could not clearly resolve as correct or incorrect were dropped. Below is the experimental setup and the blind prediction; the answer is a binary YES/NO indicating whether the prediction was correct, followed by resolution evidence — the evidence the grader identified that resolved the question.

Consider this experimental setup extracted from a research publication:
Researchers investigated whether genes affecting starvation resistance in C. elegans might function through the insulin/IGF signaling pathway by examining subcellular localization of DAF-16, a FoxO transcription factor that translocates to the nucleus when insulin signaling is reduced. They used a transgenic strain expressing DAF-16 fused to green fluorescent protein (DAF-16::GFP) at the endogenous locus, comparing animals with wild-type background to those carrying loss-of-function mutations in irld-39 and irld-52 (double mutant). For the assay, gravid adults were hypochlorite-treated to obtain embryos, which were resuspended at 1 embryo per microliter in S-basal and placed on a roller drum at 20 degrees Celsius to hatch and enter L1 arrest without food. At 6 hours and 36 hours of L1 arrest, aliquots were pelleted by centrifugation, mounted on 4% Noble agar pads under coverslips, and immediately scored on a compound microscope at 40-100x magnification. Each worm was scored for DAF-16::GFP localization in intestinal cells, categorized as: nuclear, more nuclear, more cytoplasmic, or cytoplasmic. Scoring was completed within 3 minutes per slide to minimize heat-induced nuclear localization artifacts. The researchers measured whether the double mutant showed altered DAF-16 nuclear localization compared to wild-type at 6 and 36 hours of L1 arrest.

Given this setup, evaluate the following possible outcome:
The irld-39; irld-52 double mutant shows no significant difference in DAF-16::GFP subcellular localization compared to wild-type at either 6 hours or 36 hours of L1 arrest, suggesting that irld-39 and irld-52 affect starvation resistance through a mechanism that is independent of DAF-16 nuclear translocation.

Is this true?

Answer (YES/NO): NO